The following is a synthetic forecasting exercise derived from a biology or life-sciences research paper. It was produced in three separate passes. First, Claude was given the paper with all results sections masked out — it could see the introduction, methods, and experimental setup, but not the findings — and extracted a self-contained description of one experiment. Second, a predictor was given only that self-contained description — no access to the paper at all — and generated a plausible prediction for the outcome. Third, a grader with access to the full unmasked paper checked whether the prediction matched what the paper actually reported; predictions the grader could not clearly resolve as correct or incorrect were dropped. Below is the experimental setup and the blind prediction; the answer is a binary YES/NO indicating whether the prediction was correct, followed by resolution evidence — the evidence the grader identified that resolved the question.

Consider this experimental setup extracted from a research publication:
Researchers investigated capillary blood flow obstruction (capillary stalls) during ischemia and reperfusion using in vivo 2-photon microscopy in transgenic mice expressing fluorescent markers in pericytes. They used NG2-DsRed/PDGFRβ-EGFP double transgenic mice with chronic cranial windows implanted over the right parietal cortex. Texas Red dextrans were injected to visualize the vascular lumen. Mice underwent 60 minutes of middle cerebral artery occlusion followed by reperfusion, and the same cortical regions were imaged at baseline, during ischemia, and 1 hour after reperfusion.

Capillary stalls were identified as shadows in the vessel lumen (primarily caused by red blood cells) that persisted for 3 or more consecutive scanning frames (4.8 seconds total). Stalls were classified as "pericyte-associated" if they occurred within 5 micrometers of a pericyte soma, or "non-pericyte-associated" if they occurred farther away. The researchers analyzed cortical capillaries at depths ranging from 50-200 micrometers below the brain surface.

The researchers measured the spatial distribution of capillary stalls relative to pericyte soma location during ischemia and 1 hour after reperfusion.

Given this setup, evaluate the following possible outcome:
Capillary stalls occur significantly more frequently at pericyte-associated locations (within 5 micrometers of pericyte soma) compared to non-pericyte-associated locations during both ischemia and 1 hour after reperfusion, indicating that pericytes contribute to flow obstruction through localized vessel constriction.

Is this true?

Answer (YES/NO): NO